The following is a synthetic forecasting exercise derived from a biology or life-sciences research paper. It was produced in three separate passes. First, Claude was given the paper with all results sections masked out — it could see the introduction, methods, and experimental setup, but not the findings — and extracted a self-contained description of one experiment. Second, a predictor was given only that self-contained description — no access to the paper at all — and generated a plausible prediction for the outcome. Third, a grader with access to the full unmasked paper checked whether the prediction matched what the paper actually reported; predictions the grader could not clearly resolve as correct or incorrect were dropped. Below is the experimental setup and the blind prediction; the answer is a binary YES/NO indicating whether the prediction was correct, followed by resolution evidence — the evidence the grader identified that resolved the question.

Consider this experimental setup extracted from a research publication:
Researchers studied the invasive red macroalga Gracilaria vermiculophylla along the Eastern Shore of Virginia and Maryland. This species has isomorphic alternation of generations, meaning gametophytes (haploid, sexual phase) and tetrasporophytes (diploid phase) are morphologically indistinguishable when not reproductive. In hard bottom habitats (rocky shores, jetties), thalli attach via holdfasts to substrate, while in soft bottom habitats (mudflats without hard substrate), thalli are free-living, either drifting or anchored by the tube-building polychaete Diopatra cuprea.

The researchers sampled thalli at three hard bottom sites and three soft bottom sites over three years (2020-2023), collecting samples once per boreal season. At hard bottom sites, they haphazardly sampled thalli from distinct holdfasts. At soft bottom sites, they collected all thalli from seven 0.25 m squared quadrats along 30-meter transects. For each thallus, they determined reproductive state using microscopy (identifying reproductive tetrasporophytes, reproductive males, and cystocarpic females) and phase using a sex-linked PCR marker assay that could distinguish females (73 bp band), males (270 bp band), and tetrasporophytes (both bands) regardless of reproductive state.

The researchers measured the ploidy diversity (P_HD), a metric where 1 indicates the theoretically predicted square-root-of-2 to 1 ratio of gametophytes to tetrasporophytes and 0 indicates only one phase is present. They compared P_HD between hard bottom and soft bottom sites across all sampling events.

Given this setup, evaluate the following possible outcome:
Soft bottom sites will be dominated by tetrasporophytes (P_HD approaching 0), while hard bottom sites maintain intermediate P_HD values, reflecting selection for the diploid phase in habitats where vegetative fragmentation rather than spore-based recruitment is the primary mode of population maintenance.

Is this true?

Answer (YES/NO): YES